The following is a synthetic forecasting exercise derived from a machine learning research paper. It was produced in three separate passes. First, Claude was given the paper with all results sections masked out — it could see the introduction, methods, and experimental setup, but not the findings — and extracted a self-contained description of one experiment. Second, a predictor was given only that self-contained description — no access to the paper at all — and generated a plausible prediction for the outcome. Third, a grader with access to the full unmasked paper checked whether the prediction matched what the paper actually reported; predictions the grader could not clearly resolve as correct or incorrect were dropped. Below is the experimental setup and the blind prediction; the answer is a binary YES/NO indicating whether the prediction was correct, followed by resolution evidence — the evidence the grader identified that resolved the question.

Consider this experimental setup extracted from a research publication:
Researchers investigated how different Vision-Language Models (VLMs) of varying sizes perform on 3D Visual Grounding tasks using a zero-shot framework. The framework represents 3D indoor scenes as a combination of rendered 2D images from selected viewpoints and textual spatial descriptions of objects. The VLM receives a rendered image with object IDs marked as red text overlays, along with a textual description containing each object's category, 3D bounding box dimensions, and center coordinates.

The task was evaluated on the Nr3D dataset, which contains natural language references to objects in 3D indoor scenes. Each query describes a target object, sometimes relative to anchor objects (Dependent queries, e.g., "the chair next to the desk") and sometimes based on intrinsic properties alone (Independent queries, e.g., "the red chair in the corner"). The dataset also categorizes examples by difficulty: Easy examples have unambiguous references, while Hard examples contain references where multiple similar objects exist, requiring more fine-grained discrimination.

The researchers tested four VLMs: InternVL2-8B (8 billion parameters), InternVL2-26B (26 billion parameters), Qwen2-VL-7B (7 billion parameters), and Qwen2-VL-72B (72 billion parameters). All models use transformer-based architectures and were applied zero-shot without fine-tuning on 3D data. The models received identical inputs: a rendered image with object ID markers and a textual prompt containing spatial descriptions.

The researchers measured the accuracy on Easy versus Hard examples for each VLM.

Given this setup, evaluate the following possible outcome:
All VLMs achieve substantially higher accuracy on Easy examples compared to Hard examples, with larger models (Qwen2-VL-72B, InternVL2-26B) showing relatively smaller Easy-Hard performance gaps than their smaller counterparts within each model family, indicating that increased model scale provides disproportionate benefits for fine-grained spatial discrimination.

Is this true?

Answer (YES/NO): NO